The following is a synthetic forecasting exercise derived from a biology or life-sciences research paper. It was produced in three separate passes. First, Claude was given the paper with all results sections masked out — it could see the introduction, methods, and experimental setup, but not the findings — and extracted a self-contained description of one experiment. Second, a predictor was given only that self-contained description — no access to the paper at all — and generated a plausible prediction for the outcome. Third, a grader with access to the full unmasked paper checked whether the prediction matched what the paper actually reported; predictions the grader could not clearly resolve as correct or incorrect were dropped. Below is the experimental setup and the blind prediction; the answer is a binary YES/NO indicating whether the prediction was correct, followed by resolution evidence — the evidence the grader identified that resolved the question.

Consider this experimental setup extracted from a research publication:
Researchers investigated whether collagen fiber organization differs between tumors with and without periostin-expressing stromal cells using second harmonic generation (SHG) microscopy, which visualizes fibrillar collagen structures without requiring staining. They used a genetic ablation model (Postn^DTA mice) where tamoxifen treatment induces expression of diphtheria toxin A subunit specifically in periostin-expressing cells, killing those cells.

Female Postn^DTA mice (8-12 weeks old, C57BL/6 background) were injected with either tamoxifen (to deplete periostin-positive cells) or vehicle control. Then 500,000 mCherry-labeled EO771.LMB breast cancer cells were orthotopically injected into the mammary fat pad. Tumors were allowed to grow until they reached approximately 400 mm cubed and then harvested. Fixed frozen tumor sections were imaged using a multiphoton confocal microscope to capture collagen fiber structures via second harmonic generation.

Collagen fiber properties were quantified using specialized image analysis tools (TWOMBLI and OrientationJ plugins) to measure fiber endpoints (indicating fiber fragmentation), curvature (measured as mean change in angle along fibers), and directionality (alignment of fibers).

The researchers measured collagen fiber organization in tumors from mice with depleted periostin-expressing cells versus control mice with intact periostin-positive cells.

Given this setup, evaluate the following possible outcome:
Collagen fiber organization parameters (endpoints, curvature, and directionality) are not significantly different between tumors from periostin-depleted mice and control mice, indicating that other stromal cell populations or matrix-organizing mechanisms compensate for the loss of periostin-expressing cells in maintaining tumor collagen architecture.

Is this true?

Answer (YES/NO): NO